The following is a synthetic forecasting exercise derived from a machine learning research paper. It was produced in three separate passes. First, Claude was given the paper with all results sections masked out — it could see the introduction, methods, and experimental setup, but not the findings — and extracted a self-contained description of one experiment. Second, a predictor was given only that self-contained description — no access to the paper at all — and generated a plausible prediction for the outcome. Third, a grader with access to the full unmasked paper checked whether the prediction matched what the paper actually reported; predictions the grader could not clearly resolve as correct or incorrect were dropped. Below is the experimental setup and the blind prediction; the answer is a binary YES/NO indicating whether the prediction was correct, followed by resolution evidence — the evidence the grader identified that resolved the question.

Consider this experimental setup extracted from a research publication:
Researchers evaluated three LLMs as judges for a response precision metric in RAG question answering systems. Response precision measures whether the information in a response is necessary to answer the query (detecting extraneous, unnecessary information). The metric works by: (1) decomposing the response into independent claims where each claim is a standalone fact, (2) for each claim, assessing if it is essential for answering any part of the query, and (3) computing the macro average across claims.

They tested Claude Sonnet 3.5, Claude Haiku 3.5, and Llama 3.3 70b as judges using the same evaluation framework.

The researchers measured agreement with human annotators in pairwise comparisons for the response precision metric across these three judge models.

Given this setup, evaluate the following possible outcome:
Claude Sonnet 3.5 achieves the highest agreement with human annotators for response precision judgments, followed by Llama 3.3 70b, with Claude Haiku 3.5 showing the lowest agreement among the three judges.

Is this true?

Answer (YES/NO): NO